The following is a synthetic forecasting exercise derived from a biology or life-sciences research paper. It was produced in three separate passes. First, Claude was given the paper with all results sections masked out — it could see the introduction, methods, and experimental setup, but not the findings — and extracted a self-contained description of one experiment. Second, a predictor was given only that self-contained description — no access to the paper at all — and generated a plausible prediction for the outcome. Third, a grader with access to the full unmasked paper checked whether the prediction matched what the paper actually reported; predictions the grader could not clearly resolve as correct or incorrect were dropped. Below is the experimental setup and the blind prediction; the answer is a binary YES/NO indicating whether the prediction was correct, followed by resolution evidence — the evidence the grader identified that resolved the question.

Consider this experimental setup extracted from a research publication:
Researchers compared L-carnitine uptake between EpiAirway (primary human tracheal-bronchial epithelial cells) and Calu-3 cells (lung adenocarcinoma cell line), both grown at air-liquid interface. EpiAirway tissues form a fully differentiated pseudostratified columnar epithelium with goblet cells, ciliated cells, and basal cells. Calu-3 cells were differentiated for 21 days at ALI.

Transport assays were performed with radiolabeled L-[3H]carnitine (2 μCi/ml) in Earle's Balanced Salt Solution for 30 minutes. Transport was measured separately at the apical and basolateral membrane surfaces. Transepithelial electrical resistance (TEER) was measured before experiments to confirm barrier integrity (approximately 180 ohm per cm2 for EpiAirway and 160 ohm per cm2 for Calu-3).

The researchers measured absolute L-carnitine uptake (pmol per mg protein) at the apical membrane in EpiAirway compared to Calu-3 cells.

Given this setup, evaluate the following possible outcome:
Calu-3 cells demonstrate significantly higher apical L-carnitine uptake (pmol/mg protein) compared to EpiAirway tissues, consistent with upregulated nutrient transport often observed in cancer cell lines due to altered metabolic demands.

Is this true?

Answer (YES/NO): NO